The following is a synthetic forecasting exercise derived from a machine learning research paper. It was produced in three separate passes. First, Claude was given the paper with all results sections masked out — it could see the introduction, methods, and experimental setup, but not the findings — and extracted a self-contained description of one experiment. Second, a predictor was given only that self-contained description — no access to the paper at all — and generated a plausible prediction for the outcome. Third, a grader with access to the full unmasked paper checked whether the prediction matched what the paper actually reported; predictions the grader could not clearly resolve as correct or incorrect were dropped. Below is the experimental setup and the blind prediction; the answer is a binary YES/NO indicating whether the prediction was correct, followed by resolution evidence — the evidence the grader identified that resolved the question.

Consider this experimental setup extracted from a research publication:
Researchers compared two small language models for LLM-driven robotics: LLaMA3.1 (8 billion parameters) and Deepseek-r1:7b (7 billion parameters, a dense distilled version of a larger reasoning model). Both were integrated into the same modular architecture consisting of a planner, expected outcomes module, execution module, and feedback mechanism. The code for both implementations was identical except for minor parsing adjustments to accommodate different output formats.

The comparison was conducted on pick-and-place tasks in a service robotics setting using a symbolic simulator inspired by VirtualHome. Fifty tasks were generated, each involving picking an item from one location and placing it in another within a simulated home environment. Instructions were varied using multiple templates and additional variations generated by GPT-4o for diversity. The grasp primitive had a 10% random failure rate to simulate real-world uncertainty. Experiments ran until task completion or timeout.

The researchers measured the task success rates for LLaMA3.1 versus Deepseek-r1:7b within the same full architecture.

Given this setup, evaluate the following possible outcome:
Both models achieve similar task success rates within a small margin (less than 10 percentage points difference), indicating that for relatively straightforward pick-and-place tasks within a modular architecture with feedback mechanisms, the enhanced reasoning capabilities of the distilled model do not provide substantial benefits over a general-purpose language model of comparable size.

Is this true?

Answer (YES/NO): NO